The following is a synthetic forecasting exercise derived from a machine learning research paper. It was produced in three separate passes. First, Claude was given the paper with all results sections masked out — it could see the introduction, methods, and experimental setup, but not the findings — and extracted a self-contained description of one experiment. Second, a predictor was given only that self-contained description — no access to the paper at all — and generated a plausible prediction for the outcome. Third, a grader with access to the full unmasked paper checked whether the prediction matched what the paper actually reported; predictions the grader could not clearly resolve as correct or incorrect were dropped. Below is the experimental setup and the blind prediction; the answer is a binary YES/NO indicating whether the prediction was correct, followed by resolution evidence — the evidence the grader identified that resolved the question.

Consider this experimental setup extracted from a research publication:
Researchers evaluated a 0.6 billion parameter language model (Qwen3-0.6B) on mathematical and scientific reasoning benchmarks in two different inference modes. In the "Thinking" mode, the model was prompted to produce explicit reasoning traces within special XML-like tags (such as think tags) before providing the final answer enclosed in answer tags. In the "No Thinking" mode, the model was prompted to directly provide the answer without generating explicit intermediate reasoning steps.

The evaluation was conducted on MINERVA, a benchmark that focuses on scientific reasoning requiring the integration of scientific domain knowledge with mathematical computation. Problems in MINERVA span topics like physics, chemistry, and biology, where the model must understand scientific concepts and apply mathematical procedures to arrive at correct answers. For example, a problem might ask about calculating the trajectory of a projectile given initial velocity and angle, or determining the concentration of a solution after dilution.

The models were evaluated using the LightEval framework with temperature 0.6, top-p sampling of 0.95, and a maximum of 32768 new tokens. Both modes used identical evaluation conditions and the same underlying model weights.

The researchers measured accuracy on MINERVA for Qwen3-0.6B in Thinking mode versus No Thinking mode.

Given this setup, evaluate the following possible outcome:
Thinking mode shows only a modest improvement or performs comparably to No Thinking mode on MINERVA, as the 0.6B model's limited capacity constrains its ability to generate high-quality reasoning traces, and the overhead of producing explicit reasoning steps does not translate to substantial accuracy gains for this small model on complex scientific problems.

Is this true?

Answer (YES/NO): NO